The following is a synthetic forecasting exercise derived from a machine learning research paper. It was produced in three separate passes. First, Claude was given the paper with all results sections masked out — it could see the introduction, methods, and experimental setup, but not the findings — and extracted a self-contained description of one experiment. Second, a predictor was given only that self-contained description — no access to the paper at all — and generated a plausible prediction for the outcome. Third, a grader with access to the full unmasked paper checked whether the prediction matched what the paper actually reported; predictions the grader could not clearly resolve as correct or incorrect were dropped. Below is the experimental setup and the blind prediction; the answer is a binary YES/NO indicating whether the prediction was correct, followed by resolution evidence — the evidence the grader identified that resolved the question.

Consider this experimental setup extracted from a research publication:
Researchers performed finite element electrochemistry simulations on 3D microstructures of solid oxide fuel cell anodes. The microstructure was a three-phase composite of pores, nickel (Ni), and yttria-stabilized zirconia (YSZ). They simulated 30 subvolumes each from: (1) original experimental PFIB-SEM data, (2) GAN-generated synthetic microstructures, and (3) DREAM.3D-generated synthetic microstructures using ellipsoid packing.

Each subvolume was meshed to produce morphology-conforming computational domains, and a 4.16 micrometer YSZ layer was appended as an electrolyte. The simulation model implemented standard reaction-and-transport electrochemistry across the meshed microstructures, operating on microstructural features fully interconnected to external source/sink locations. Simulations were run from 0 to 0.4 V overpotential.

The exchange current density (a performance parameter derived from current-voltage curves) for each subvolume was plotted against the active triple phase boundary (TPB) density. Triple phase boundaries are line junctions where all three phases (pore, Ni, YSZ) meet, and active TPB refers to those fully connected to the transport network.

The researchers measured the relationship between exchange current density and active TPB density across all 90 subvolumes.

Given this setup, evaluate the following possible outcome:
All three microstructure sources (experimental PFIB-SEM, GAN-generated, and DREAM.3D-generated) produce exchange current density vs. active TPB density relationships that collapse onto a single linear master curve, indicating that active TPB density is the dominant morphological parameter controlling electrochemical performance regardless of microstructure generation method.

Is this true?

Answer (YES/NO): YES